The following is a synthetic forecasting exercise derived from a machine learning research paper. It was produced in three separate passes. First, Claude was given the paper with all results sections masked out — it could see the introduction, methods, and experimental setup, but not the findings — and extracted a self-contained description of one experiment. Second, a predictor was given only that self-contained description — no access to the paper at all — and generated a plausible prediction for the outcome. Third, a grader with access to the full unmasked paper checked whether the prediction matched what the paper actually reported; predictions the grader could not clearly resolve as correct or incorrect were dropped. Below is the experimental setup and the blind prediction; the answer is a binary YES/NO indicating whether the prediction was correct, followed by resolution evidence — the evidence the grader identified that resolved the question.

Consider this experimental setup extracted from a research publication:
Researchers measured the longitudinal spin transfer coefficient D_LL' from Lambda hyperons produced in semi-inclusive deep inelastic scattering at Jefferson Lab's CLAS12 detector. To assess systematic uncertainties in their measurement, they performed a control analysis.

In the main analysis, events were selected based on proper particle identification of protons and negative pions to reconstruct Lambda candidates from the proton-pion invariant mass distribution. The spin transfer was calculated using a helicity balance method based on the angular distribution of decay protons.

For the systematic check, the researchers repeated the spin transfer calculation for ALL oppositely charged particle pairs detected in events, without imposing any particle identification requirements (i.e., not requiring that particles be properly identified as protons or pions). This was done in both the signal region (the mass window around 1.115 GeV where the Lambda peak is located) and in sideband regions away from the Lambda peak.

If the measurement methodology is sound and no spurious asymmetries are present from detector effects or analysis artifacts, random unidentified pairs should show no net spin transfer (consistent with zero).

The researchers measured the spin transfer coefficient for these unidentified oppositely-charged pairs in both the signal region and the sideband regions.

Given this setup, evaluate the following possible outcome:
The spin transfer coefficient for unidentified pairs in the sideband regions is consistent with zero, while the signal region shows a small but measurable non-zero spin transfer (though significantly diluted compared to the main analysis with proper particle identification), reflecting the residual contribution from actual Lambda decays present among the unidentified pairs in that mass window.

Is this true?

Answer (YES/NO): NO